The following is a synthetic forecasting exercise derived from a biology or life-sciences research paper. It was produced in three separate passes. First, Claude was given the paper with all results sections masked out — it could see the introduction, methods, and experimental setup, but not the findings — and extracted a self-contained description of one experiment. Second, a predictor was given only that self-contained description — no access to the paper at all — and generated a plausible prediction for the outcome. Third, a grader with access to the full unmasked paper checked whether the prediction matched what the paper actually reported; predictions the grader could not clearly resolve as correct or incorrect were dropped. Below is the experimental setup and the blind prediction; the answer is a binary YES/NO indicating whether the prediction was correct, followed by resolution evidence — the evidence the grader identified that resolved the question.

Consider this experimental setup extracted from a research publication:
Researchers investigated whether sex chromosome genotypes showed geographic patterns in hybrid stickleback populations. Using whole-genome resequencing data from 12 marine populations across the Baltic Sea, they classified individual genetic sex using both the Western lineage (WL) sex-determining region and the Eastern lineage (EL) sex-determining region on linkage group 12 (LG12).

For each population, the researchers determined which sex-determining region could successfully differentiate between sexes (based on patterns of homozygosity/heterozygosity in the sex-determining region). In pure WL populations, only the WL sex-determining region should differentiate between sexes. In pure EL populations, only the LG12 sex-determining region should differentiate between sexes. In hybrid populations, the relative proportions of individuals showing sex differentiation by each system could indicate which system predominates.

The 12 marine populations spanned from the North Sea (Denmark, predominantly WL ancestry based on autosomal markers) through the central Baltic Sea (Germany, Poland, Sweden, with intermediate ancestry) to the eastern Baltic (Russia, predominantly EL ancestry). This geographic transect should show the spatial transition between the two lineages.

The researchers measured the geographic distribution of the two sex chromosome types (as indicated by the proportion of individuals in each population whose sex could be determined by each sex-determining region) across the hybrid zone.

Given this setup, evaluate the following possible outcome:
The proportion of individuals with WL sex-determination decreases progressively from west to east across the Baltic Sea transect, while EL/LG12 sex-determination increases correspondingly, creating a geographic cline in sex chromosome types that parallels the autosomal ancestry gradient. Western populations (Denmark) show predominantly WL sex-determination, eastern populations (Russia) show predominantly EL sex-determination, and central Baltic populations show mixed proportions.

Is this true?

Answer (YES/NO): NO